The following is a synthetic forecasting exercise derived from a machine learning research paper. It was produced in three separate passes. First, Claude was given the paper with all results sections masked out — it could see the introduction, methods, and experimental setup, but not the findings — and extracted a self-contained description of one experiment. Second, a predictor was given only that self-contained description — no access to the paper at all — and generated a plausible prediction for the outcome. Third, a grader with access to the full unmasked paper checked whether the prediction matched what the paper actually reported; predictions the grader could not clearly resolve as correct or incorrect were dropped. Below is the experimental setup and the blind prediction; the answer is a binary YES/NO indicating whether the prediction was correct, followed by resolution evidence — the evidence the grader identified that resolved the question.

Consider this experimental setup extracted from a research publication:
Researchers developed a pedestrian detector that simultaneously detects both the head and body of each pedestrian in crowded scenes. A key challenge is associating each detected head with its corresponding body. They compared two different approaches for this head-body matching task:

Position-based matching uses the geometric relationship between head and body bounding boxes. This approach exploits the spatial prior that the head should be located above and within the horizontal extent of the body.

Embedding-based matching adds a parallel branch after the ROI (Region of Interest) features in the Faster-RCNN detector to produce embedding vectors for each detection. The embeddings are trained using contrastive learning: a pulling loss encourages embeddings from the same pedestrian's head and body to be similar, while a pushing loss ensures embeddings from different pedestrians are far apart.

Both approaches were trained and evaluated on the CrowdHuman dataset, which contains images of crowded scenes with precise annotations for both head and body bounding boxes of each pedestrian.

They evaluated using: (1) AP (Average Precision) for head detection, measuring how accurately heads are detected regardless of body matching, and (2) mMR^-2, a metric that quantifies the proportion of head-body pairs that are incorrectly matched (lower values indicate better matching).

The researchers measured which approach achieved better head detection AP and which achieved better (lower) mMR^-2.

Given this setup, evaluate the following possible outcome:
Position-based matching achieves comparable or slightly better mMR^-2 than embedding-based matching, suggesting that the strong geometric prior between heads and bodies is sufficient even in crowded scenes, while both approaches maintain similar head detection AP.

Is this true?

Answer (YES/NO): NO